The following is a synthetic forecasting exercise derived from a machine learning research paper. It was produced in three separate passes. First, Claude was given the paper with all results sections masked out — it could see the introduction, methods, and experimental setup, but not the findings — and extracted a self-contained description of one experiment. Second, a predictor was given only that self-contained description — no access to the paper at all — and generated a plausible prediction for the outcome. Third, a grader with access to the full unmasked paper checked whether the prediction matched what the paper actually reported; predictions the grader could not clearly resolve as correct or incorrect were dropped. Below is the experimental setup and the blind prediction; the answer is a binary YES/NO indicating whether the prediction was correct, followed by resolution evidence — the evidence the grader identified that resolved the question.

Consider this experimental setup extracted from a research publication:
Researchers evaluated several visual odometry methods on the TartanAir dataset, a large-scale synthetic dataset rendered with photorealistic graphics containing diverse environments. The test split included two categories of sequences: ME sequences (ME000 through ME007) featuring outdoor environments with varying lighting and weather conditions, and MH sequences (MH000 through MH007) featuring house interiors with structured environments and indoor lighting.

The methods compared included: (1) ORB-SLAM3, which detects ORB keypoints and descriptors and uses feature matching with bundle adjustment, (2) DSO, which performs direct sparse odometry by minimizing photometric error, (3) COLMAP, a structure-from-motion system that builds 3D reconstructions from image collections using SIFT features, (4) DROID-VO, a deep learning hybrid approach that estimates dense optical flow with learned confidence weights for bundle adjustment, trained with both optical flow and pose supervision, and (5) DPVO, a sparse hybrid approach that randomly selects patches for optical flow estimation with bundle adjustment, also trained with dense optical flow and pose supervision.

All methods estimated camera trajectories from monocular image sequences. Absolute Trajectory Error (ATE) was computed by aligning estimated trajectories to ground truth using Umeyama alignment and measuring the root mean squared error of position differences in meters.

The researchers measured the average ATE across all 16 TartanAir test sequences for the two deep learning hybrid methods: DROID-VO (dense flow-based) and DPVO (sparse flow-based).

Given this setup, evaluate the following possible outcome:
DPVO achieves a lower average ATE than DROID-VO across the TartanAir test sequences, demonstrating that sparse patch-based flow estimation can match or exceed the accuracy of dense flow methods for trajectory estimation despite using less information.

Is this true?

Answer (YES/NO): YES